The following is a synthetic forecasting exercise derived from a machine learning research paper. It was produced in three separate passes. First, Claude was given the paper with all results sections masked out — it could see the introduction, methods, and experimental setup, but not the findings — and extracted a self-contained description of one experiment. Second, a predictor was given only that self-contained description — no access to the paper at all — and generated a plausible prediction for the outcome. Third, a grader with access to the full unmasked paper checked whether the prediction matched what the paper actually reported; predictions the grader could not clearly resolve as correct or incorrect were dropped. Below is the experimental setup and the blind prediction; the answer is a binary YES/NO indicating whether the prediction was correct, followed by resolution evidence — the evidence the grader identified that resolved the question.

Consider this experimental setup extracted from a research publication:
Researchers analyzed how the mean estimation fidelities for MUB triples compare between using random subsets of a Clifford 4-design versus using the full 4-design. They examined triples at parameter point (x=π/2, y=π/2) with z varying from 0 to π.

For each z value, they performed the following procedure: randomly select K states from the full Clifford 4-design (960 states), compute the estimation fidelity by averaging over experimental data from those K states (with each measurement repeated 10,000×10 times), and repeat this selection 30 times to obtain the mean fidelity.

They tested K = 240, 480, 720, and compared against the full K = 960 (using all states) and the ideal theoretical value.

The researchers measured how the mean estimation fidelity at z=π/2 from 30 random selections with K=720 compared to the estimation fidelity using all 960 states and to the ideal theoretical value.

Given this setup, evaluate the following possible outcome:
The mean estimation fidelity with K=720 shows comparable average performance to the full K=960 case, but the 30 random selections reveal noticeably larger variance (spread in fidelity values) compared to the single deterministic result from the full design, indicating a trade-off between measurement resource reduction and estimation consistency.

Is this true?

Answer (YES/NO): YES